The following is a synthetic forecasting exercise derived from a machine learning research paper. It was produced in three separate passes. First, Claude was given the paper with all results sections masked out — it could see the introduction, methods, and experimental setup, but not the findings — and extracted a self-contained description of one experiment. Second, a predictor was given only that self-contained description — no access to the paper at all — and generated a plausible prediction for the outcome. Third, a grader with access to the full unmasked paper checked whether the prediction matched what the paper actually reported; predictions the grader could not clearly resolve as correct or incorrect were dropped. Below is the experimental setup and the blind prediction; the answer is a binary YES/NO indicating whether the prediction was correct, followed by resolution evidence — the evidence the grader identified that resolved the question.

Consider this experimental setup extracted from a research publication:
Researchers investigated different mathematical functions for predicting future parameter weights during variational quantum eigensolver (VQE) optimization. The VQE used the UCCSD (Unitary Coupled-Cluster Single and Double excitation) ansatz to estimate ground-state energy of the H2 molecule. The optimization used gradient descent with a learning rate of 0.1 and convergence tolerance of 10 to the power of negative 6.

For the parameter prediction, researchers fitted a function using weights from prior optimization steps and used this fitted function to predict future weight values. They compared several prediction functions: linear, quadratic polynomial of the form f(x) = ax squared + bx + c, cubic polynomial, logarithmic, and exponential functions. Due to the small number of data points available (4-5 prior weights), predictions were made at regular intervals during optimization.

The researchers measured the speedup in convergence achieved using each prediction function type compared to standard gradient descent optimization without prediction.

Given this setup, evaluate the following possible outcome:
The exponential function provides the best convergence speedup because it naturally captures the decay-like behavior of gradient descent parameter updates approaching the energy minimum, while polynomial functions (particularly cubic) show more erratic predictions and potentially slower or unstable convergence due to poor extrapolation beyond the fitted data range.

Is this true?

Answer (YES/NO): NO